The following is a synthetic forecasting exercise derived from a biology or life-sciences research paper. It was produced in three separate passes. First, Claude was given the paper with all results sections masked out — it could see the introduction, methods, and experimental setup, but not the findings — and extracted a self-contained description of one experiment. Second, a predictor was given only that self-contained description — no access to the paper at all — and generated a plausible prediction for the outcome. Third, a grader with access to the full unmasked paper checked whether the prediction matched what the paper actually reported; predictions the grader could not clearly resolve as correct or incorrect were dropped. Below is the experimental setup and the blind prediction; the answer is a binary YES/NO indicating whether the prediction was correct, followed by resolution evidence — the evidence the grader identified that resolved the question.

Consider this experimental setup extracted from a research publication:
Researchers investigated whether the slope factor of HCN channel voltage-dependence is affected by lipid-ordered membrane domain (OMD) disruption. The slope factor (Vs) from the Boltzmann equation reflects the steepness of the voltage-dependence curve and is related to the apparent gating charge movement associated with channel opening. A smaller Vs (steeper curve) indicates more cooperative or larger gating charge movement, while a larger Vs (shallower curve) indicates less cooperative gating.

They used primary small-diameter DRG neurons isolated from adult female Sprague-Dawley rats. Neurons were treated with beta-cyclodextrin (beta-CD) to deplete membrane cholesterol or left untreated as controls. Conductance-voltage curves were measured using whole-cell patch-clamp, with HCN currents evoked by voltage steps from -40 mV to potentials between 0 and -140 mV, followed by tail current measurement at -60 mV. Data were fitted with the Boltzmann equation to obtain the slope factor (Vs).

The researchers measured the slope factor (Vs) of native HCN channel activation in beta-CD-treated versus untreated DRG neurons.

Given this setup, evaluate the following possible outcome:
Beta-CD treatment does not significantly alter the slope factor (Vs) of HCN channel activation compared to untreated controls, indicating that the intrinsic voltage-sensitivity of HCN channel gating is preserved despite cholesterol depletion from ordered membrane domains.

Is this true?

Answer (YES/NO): NO